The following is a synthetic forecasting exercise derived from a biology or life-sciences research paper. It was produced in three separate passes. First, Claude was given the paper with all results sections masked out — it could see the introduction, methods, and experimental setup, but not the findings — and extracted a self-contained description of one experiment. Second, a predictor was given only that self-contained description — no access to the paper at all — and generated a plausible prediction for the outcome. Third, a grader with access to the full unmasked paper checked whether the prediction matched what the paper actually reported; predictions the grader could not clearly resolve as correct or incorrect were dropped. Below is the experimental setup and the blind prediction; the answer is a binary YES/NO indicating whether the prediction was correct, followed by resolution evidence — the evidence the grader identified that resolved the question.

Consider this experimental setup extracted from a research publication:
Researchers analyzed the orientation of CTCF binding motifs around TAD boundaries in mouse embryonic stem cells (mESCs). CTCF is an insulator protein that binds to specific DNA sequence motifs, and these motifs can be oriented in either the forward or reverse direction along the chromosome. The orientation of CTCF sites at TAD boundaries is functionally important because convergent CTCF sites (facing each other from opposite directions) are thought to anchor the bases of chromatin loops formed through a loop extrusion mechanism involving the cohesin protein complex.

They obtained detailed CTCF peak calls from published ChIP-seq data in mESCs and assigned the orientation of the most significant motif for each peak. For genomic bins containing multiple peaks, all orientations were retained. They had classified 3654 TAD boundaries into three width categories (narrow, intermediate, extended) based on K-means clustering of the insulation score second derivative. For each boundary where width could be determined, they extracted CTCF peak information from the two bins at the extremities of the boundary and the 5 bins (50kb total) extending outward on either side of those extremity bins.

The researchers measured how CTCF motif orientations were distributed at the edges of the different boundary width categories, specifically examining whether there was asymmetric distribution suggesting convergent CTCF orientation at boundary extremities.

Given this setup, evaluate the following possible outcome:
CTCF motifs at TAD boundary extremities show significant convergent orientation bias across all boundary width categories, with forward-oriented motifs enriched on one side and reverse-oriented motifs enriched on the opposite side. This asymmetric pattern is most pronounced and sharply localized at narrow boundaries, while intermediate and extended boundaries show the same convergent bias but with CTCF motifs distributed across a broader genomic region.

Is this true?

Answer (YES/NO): NO